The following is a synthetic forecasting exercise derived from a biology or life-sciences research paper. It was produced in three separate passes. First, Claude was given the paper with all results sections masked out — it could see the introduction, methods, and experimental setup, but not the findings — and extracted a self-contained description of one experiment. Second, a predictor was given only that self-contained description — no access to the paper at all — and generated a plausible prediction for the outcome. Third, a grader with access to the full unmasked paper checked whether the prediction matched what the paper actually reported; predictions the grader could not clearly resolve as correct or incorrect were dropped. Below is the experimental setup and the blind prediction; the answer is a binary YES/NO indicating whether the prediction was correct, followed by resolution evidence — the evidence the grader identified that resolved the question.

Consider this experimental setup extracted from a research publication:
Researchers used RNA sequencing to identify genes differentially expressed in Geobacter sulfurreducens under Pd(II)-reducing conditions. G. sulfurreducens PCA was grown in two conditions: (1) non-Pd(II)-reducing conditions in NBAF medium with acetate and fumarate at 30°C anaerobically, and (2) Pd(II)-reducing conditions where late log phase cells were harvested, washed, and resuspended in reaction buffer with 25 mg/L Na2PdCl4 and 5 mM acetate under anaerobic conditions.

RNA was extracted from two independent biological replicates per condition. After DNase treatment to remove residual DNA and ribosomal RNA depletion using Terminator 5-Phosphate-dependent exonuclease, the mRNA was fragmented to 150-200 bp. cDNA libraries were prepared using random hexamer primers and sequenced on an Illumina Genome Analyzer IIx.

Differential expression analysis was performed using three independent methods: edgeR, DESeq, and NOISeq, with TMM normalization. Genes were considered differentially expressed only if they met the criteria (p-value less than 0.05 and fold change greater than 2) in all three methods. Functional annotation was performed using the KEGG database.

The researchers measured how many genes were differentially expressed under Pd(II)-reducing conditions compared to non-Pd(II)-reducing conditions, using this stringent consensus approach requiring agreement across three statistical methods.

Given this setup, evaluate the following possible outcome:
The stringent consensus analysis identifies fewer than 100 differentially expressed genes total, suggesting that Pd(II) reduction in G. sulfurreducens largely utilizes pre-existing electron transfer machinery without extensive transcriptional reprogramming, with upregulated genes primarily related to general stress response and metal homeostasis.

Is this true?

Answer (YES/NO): NO